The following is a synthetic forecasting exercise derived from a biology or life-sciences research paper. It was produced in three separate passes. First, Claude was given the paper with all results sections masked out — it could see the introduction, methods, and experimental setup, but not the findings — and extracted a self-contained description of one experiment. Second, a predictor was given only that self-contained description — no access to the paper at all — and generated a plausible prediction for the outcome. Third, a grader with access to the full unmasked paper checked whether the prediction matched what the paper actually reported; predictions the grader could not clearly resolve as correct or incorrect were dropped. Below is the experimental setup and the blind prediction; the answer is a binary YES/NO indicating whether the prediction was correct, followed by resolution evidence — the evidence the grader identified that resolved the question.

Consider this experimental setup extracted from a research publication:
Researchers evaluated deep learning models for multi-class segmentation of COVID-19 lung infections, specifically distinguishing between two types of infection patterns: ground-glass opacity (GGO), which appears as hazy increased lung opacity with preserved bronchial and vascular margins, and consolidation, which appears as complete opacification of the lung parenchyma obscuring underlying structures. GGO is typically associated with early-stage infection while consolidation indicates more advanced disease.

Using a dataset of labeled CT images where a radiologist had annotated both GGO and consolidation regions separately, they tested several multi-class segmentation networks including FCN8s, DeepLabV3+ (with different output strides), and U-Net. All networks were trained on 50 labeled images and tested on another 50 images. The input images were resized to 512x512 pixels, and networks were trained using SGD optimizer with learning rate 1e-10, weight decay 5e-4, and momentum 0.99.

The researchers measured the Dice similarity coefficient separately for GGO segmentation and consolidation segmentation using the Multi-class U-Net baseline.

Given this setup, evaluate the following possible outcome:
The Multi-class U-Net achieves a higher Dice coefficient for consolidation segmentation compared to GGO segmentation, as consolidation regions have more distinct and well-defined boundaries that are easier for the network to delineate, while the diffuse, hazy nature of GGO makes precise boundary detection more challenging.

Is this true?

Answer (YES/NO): NO